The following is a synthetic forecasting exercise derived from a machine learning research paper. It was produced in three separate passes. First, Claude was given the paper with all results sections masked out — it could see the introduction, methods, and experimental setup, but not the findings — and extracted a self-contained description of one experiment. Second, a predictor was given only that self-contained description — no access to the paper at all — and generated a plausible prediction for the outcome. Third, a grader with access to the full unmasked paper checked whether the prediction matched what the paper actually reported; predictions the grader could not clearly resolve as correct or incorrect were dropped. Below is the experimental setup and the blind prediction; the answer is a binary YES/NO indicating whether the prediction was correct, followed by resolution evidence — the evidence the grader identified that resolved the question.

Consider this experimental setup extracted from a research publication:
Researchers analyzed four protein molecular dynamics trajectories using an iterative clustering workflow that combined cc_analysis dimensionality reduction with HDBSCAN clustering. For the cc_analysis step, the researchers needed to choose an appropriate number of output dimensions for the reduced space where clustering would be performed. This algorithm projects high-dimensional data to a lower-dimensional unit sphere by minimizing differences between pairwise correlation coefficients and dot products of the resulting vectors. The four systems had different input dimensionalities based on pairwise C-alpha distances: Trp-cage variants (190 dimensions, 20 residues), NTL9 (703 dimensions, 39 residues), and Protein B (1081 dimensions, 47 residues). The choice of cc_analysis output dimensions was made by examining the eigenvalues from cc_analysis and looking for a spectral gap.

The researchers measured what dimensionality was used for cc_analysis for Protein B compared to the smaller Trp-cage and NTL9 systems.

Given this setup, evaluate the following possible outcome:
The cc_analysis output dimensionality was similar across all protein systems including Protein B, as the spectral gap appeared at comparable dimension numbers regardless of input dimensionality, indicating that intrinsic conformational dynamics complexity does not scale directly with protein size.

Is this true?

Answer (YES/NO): NO